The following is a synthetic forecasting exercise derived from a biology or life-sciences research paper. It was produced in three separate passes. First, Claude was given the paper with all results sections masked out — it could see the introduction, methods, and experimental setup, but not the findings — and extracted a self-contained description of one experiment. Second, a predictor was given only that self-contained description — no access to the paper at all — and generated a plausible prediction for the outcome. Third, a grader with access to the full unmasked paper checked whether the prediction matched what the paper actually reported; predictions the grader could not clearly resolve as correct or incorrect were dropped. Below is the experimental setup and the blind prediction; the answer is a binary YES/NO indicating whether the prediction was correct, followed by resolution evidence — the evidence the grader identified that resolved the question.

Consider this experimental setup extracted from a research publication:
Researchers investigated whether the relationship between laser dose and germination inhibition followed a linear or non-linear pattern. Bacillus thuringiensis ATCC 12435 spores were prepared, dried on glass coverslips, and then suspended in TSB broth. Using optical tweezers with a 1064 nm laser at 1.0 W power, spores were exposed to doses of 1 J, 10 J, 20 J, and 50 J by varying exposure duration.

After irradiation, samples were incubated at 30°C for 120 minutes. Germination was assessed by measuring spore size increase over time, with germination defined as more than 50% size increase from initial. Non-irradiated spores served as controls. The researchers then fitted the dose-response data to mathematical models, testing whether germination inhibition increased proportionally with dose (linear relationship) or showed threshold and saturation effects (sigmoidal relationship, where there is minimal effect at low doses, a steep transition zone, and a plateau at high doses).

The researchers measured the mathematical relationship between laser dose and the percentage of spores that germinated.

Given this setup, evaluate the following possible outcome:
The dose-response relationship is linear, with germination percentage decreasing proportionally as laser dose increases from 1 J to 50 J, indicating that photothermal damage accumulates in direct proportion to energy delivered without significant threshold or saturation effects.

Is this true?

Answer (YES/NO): NO